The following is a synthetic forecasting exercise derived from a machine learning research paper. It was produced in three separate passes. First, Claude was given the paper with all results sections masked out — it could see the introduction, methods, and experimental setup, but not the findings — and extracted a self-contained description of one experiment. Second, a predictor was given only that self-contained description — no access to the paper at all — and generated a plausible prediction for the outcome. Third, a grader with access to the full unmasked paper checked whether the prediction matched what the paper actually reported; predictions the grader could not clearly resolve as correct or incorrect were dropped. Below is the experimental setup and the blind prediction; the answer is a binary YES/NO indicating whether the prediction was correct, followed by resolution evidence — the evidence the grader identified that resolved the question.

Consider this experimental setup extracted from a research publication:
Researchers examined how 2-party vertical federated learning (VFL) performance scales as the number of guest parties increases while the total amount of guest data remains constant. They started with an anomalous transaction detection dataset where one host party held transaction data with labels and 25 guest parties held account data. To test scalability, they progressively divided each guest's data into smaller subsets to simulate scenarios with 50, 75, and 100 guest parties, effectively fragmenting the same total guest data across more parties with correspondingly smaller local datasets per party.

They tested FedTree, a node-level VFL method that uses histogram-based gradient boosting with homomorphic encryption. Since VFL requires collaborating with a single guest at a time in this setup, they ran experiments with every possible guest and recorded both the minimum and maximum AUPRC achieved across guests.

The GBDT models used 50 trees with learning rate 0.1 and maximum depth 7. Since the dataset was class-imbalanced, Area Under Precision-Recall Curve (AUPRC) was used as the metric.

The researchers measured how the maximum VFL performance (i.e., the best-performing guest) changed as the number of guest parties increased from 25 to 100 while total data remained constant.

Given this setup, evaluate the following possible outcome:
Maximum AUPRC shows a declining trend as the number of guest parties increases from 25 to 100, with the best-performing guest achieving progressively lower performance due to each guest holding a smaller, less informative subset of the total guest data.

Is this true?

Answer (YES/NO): YES